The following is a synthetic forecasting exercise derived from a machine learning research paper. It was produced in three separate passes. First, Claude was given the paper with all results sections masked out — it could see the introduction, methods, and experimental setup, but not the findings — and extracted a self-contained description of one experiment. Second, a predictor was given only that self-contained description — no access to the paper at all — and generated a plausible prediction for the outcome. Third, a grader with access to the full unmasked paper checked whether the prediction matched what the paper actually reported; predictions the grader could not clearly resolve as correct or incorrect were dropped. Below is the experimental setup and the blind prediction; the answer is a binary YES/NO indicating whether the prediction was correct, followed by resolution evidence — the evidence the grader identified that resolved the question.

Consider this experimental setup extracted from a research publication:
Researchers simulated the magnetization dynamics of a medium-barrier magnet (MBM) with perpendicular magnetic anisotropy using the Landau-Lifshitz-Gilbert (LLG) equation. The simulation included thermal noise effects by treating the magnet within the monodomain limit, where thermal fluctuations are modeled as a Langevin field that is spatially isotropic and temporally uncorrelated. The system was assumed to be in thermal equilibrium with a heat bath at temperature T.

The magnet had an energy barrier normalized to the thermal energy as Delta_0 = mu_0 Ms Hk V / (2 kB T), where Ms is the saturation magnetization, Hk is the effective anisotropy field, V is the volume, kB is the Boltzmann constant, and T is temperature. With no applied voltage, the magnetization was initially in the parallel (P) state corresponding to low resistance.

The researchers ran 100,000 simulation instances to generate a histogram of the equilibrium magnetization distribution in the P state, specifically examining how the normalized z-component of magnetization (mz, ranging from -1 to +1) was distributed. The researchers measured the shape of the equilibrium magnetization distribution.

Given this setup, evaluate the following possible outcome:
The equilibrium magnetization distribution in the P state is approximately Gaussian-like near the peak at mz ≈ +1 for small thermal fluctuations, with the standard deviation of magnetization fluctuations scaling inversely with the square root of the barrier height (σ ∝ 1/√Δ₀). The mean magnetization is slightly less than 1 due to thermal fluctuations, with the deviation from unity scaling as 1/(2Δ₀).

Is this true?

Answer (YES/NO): NO